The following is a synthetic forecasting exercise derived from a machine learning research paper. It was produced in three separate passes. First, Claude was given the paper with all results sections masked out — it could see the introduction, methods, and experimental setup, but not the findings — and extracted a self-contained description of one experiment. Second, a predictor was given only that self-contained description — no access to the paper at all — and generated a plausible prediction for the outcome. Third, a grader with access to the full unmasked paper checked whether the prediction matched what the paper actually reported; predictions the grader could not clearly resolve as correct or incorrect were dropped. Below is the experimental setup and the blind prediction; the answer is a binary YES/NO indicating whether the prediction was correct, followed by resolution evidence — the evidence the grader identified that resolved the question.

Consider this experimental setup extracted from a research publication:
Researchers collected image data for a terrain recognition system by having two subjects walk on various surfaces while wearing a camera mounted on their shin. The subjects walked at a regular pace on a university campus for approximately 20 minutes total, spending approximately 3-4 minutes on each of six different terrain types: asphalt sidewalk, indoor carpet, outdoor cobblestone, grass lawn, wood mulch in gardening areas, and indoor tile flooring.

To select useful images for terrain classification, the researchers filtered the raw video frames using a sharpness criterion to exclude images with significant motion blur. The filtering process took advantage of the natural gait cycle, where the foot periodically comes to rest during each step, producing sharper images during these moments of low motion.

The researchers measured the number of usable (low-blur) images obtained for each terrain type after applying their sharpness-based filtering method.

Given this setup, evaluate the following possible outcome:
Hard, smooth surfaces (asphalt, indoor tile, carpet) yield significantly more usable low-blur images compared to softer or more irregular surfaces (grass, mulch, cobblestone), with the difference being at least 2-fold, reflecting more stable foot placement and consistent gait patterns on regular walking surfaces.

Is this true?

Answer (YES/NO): NO